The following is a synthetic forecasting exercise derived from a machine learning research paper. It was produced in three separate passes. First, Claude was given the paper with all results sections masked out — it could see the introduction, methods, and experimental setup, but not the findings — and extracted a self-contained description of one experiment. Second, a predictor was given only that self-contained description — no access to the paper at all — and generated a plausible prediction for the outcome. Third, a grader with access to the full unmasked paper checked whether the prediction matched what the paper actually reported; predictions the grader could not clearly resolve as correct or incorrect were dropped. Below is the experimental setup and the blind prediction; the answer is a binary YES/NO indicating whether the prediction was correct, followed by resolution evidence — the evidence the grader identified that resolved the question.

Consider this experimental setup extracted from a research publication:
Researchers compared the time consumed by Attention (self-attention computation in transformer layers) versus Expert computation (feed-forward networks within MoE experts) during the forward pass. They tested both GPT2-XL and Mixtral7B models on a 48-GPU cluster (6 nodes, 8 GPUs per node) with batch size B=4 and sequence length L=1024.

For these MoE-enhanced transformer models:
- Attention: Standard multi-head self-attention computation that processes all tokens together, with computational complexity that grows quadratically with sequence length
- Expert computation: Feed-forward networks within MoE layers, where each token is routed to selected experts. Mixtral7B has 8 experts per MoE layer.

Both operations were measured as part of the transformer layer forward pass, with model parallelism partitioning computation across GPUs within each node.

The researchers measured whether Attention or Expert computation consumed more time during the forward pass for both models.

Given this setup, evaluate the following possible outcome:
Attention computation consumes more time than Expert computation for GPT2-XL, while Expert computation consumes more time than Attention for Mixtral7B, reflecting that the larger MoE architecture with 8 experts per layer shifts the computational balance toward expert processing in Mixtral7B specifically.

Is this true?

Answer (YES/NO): NO